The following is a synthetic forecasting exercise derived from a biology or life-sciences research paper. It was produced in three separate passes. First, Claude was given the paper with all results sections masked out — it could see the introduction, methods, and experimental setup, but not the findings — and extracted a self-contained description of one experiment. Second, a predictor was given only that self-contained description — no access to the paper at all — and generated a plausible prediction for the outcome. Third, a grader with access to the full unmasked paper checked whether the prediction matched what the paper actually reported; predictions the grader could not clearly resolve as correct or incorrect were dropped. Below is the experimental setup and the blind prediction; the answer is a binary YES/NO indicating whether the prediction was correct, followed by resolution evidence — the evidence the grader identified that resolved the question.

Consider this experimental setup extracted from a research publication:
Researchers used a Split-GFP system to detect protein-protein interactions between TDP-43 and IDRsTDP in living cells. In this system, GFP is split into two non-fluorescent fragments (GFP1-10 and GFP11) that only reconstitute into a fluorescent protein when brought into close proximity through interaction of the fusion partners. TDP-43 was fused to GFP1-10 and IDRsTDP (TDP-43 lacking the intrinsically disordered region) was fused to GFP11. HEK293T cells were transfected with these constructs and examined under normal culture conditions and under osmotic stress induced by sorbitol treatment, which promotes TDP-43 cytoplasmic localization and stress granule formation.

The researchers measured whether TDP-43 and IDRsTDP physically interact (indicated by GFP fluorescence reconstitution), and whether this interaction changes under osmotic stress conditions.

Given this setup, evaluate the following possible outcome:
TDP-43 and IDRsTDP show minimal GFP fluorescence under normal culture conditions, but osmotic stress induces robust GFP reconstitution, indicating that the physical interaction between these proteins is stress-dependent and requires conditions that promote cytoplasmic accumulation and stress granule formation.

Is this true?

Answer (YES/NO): NO